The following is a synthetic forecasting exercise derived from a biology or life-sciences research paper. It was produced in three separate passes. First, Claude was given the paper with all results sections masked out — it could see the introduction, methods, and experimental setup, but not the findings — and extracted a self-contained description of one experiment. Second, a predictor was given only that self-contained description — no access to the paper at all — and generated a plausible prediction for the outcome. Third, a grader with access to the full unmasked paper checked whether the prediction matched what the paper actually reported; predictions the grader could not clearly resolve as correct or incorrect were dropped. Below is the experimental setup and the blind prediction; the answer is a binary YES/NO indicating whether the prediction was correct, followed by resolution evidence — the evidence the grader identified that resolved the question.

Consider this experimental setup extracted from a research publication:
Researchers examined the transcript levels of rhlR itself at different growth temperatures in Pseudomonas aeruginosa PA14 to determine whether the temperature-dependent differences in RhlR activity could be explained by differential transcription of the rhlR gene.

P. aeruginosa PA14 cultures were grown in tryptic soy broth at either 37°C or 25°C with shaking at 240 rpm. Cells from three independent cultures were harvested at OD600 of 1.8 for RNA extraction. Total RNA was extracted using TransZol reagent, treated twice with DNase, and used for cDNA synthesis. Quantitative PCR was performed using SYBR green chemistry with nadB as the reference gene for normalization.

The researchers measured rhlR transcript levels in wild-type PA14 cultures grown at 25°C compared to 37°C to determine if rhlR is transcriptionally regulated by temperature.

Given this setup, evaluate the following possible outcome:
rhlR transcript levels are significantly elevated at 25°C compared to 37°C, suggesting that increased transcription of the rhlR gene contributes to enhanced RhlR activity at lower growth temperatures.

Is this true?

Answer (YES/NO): NO